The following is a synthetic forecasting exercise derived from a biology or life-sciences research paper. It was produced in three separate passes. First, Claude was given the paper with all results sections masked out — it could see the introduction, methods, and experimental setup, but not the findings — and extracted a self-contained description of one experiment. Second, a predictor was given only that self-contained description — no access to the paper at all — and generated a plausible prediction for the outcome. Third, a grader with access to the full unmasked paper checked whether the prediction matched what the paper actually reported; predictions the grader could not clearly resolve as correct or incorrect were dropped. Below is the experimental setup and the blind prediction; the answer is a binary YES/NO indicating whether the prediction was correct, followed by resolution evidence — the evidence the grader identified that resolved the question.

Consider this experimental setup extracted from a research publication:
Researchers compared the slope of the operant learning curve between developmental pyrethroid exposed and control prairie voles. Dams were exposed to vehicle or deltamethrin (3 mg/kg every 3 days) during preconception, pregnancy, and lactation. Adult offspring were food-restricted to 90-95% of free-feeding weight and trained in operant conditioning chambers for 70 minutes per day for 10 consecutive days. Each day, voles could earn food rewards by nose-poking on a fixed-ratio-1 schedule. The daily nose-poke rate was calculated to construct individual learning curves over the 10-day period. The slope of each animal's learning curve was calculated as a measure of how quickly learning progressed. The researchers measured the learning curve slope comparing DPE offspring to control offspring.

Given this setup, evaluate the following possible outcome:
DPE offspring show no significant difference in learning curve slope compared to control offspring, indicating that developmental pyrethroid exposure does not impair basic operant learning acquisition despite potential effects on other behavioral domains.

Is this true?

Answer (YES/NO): NO